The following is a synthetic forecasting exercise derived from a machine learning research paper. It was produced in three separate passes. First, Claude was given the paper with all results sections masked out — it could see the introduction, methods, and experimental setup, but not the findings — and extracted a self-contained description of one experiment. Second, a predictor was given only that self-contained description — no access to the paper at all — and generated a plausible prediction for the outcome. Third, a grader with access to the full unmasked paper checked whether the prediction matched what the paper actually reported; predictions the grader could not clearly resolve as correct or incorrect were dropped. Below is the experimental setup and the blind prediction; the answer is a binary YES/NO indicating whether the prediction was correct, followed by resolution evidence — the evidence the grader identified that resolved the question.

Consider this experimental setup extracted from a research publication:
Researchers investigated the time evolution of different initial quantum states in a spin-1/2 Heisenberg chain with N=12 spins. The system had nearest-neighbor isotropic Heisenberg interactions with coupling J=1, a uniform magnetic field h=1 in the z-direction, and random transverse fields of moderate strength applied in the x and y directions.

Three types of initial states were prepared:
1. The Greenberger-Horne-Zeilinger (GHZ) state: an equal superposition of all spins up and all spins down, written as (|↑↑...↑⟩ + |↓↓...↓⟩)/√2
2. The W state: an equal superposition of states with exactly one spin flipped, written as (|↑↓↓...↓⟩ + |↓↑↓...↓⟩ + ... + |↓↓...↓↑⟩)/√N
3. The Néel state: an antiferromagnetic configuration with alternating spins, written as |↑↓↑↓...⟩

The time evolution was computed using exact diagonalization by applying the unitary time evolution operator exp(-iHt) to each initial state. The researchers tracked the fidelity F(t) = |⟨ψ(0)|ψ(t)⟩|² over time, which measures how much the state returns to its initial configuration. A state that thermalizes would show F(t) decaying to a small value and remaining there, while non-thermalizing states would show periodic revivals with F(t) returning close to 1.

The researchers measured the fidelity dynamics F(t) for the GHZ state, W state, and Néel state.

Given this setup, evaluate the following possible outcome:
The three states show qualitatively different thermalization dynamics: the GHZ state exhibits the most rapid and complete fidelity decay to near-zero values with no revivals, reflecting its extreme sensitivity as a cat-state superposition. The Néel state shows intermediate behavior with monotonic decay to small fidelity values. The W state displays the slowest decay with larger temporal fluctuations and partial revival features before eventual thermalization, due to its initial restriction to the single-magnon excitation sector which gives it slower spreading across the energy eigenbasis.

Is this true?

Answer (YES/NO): NO